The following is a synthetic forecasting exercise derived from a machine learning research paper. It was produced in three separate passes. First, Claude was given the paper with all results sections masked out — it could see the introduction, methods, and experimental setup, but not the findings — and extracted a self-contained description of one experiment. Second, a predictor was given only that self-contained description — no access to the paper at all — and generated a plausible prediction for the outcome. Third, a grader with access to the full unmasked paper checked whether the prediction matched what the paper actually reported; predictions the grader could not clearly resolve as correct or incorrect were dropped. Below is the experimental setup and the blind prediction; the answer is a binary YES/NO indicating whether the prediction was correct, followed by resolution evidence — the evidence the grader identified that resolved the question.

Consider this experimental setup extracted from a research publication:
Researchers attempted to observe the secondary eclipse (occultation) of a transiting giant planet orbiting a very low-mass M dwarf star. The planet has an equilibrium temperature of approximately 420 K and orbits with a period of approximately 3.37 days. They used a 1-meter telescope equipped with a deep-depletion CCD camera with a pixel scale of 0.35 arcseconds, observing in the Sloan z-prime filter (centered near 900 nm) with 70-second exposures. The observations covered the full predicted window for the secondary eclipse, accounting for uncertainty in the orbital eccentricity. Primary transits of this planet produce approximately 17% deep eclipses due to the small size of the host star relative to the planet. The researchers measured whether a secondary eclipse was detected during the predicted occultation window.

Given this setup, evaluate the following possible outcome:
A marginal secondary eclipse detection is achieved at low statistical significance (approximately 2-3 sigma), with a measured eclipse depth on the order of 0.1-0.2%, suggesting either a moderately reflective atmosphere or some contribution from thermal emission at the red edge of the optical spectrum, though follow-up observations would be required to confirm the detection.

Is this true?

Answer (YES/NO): NO